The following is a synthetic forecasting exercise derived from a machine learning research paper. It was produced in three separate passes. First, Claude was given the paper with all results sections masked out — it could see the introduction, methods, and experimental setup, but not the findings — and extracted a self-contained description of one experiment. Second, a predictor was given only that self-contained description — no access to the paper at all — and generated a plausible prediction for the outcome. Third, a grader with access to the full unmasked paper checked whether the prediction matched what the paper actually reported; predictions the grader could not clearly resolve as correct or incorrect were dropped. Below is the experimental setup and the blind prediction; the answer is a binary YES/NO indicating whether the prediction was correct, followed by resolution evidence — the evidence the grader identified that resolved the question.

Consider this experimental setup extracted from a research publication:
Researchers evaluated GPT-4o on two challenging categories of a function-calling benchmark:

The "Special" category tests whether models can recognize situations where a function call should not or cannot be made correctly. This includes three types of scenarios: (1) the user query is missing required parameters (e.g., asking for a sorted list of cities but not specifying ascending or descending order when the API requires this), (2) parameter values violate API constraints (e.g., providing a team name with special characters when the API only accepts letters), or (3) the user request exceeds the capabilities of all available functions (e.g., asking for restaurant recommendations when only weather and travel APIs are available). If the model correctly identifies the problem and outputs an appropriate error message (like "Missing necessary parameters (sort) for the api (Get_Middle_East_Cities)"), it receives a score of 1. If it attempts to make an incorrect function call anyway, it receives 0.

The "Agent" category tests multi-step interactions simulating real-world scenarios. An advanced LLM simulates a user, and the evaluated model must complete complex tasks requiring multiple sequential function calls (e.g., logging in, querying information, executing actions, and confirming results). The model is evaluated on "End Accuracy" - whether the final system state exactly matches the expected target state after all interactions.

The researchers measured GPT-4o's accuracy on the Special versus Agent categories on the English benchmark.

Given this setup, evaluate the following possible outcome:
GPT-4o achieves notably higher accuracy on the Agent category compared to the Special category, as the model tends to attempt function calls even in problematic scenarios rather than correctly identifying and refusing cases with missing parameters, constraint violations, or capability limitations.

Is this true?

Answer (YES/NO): NO